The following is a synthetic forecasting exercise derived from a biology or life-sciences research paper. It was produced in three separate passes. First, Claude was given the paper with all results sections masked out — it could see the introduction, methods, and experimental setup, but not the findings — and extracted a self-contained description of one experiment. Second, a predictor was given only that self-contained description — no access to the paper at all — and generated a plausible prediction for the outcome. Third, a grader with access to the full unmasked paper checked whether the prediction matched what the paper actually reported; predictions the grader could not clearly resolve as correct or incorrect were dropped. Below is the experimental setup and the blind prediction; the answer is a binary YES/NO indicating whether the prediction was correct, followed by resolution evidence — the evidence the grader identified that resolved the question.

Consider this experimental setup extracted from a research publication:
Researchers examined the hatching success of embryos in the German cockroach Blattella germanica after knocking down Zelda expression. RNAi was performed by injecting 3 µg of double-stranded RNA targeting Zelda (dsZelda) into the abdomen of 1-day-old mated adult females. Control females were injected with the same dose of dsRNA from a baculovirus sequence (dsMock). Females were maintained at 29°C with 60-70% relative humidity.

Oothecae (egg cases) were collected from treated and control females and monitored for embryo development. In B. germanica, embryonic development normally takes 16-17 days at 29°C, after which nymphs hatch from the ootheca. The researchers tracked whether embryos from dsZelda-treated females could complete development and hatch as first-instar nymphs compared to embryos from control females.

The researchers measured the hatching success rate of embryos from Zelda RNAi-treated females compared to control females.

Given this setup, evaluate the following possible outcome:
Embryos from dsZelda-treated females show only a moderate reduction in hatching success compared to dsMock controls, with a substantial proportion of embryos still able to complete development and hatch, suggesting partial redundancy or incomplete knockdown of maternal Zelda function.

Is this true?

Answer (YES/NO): YES